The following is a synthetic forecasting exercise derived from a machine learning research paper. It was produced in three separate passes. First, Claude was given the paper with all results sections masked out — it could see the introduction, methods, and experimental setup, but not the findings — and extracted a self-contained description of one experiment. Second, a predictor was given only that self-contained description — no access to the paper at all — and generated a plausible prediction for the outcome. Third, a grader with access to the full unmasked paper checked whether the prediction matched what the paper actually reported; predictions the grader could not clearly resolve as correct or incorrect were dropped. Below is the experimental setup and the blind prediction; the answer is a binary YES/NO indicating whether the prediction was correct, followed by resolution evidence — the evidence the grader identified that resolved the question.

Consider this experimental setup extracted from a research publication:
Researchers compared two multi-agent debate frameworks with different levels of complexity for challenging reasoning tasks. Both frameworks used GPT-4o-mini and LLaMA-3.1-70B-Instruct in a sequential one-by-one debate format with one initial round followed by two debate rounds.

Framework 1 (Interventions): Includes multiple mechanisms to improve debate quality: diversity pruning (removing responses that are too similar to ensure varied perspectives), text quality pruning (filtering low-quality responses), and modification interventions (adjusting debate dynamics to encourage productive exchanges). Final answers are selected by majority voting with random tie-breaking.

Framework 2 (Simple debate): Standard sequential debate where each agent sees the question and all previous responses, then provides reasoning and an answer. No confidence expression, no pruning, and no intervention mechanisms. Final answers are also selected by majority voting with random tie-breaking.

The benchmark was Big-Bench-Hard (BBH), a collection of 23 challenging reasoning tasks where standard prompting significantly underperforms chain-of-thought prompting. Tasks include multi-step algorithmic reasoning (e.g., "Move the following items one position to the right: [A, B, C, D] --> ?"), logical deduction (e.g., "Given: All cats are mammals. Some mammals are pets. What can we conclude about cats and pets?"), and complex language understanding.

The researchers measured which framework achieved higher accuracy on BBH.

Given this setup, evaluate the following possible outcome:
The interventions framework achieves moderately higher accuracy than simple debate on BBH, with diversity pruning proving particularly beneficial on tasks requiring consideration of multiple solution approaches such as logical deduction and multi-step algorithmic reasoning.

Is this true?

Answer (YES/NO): NO